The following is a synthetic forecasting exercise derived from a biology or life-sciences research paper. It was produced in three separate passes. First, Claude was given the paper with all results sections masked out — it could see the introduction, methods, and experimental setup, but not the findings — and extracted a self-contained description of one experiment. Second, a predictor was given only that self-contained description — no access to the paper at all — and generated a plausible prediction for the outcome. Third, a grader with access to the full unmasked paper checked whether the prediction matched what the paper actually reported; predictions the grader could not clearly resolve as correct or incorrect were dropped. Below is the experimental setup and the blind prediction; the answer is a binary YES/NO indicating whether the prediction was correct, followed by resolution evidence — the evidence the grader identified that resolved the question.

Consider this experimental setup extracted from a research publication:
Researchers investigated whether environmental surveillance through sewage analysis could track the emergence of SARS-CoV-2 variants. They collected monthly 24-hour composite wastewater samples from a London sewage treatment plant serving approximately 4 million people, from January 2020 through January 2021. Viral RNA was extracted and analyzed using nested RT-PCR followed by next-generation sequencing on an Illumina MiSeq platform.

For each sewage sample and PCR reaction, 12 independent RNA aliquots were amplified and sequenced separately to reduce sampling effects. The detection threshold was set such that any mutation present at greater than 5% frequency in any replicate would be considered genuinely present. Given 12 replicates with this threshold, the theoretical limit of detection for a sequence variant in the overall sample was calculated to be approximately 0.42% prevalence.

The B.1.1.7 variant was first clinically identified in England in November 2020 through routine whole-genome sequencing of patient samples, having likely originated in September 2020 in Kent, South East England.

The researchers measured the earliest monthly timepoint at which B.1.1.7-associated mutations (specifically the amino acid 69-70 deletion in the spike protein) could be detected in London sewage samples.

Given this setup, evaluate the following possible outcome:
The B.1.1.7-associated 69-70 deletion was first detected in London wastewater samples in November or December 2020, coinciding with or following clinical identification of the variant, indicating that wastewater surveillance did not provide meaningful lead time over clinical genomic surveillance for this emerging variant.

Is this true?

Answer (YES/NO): NO